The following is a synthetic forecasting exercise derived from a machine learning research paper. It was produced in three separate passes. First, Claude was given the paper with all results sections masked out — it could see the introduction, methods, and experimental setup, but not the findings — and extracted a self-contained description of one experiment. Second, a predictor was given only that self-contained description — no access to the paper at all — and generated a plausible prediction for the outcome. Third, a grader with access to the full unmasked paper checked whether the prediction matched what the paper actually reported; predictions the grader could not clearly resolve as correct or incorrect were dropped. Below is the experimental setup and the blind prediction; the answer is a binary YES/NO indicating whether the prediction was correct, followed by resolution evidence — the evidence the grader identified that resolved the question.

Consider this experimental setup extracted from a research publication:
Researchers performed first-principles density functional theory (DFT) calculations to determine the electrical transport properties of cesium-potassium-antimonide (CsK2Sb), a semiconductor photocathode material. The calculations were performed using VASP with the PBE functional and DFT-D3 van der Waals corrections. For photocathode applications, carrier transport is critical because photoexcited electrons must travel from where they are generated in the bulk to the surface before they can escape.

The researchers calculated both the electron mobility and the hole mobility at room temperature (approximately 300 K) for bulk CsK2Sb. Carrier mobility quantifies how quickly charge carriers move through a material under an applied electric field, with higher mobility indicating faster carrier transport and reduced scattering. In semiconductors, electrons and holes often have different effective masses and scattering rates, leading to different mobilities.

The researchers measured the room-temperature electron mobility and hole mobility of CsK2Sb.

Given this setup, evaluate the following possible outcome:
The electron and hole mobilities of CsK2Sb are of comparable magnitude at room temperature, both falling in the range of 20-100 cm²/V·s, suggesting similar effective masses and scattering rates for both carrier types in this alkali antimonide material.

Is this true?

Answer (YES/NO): NO